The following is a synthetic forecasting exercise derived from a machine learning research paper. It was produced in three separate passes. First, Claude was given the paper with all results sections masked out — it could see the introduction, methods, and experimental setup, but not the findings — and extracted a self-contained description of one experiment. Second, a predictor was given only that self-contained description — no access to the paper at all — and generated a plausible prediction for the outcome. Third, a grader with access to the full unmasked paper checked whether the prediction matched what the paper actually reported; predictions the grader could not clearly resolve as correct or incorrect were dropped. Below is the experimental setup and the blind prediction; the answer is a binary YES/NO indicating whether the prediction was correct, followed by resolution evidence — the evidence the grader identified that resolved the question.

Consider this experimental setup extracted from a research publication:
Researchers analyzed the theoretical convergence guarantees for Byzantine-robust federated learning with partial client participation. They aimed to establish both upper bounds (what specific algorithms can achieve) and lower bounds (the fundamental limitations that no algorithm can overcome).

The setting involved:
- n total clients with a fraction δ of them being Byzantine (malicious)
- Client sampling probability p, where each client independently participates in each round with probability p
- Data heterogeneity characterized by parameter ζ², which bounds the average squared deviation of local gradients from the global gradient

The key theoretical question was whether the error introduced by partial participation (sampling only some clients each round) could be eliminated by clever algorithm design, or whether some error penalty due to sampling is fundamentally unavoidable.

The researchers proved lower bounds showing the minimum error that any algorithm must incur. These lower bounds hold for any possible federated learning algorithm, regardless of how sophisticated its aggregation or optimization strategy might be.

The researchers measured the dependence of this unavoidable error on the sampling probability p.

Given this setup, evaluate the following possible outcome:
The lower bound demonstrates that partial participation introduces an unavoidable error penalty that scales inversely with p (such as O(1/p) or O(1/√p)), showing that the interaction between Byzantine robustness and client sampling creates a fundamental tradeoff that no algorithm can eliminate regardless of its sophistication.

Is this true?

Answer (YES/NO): YES